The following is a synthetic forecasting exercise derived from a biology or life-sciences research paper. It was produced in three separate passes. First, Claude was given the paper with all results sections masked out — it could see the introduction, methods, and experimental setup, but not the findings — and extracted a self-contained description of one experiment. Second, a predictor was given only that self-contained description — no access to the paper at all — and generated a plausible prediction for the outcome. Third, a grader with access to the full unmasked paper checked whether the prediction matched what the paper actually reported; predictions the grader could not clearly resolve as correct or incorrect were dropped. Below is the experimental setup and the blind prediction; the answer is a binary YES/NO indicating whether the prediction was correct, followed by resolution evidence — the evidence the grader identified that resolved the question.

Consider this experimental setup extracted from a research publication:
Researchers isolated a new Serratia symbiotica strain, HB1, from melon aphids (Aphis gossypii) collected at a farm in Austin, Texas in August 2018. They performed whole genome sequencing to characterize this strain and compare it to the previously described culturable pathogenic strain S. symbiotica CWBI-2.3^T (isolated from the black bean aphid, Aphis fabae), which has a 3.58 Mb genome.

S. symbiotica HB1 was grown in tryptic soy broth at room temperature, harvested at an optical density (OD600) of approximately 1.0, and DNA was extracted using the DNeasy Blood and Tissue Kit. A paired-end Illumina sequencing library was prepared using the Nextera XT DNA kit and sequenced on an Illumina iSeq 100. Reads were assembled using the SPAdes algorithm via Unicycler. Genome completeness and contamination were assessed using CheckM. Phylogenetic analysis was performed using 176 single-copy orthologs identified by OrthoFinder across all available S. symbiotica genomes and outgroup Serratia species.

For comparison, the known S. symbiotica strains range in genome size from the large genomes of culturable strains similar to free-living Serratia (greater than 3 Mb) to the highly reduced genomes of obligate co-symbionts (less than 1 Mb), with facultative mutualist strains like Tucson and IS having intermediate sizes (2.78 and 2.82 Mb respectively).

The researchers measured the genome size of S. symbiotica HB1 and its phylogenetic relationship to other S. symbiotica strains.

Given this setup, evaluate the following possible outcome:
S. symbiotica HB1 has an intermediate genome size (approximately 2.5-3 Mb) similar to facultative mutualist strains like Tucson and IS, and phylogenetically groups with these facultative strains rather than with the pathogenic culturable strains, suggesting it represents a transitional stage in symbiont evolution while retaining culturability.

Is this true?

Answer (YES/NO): NO